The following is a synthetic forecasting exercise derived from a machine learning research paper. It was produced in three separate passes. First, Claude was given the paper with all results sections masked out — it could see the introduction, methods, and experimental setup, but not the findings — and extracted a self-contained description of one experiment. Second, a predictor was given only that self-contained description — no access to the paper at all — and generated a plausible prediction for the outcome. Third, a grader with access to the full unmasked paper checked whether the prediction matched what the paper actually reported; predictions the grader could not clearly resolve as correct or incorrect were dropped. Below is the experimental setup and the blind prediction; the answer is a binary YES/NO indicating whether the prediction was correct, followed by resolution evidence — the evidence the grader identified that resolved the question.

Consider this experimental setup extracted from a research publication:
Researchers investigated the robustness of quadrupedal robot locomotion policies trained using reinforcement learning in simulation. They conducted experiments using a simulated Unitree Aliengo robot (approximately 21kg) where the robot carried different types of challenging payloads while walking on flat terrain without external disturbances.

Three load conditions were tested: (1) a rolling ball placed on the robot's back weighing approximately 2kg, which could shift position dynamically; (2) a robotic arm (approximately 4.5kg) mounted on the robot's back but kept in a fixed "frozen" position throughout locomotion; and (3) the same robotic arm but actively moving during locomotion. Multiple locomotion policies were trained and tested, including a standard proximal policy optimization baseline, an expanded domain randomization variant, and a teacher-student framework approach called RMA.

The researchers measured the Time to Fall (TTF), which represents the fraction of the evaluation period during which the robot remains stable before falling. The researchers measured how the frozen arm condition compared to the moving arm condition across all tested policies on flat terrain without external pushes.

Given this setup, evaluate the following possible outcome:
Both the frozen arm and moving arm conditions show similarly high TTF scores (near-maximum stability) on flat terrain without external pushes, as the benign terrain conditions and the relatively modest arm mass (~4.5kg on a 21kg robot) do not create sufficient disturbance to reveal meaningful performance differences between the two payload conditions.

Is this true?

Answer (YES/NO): NO